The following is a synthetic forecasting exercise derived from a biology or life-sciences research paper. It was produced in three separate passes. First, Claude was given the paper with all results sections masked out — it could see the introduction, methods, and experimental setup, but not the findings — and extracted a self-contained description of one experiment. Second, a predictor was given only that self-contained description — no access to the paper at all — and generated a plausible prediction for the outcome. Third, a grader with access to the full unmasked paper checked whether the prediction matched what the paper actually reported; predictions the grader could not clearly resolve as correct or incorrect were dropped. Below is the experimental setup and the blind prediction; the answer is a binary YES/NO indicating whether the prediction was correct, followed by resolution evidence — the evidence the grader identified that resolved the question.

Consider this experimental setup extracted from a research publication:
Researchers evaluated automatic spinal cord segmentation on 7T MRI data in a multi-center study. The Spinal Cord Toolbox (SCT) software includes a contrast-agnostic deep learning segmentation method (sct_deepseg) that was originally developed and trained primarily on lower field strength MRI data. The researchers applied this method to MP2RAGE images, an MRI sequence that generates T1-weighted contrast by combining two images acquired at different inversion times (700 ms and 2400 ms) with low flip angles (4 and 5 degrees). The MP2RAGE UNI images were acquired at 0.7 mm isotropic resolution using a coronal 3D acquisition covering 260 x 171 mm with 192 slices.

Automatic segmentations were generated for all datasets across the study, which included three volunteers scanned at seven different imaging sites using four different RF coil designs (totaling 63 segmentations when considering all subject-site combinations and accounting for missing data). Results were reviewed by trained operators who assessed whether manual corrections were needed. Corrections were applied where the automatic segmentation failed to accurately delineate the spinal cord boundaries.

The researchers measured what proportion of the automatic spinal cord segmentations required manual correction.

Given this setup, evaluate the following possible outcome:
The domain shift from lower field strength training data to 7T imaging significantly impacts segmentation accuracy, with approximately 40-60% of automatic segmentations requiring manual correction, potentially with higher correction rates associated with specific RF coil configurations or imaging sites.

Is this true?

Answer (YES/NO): NO